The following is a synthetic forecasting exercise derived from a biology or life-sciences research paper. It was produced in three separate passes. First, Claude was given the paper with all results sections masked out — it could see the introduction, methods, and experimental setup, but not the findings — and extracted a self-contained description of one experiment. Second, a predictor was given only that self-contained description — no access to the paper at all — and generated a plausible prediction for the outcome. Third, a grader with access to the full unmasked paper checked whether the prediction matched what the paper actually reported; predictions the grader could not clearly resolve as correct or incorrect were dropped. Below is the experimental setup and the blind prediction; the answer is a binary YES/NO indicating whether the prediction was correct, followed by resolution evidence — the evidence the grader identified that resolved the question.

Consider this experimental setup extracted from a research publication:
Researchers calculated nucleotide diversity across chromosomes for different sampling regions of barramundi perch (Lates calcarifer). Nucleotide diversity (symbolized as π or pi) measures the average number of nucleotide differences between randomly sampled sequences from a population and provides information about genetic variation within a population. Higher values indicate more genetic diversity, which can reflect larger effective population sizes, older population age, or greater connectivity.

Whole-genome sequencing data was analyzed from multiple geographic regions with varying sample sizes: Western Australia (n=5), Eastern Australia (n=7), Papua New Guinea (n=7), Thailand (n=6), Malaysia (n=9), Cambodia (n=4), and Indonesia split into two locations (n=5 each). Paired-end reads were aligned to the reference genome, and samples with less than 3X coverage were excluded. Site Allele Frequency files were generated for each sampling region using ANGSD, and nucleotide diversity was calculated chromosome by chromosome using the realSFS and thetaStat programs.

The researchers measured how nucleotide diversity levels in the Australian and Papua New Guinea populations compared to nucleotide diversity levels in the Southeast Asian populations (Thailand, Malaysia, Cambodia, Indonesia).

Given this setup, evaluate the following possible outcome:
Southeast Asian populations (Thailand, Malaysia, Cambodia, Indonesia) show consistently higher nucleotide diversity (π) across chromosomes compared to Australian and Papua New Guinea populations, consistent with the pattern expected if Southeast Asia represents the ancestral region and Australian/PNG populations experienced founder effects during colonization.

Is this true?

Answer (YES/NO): YES